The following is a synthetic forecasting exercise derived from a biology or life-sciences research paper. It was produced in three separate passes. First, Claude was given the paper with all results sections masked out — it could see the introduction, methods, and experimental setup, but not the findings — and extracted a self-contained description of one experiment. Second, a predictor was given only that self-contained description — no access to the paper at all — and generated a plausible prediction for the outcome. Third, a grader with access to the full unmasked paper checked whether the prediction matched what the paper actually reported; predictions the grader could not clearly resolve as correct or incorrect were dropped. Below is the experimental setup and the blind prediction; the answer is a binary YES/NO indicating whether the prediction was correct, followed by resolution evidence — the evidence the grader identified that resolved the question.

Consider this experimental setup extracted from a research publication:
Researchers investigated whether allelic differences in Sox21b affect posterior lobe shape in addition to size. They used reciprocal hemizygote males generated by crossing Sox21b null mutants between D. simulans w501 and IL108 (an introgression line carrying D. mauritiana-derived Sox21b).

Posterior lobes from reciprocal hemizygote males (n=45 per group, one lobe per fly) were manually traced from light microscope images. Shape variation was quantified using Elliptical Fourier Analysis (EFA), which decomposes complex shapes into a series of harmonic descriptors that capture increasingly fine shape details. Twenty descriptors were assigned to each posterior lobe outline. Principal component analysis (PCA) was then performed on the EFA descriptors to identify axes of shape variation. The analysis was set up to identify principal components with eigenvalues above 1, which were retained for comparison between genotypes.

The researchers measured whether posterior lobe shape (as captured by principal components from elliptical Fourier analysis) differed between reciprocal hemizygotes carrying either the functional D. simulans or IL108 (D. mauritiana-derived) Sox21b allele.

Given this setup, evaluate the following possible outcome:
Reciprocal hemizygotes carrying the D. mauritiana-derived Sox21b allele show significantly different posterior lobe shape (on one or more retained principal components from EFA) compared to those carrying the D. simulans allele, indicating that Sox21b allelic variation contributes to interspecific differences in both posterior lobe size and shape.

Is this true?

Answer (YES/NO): YES